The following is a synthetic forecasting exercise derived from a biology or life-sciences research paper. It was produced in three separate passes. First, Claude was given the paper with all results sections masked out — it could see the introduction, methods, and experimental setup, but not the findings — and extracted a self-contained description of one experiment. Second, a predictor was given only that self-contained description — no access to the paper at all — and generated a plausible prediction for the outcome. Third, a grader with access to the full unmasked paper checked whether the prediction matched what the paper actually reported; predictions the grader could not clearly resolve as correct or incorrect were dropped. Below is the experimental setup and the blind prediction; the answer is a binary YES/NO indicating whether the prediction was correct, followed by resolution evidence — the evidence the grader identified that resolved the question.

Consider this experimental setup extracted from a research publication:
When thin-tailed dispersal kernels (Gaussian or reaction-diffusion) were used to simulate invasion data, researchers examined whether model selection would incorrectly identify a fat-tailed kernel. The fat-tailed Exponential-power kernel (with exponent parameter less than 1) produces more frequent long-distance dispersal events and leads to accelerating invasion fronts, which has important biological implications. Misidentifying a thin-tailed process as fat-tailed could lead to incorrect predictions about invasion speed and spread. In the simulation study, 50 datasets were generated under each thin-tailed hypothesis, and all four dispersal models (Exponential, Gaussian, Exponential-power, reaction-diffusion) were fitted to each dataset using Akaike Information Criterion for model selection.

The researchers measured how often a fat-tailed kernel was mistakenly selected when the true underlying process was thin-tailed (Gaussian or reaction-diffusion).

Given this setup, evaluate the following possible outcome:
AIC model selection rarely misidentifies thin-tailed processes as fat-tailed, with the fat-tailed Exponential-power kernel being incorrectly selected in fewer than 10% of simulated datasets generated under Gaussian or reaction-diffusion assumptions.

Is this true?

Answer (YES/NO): YES